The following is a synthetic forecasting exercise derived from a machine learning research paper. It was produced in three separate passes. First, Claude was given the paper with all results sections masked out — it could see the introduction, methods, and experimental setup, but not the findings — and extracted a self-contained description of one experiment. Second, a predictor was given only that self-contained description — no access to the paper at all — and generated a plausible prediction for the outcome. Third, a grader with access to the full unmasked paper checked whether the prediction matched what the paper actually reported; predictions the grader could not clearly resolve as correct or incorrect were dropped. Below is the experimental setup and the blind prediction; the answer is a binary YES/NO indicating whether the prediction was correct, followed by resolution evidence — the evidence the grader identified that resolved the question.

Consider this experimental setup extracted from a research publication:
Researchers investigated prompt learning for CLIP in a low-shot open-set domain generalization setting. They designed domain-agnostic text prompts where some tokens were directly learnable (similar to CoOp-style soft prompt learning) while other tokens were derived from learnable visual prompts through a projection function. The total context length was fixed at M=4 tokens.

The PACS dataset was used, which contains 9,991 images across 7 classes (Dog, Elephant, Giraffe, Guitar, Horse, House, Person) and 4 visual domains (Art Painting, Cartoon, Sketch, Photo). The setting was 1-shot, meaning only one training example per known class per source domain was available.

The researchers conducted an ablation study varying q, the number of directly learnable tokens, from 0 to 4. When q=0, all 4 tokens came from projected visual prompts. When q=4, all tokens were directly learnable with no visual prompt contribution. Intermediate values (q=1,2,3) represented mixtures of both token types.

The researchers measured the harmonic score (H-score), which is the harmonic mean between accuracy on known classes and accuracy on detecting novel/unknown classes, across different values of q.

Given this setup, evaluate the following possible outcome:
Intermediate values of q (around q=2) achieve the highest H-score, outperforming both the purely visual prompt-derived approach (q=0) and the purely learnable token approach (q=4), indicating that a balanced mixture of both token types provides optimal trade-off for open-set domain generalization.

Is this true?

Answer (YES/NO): YES